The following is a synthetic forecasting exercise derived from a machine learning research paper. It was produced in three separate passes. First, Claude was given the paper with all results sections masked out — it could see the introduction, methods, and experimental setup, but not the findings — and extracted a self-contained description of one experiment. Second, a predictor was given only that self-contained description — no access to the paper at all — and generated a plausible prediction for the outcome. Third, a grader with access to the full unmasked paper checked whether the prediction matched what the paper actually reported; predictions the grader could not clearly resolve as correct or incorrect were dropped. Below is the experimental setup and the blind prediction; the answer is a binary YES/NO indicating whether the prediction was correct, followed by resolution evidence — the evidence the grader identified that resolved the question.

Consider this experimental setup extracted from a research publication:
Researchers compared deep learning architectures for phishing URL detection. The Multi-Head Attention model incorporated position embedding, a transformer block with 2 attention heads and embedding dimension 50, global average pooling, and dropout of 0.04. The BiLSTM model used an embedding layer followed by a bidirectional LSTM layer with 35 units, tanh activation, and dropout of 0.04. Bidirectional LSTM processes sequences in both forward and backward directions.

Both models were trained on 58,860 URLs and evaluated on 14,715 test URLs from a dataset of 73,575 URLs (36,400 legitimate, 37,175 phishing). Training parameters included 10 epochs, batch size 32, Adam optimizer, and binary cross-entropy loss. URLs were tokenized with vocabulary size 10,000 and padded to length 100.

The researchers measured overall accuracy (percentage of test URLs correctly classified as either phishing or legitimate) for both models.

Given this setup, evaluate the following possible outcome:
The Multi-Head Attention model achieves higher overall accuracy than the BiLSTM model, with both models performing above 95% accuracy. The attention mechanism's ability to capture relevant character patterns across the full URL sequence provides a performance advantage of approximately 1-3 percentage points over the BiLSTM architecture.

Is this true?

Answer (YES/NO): NO